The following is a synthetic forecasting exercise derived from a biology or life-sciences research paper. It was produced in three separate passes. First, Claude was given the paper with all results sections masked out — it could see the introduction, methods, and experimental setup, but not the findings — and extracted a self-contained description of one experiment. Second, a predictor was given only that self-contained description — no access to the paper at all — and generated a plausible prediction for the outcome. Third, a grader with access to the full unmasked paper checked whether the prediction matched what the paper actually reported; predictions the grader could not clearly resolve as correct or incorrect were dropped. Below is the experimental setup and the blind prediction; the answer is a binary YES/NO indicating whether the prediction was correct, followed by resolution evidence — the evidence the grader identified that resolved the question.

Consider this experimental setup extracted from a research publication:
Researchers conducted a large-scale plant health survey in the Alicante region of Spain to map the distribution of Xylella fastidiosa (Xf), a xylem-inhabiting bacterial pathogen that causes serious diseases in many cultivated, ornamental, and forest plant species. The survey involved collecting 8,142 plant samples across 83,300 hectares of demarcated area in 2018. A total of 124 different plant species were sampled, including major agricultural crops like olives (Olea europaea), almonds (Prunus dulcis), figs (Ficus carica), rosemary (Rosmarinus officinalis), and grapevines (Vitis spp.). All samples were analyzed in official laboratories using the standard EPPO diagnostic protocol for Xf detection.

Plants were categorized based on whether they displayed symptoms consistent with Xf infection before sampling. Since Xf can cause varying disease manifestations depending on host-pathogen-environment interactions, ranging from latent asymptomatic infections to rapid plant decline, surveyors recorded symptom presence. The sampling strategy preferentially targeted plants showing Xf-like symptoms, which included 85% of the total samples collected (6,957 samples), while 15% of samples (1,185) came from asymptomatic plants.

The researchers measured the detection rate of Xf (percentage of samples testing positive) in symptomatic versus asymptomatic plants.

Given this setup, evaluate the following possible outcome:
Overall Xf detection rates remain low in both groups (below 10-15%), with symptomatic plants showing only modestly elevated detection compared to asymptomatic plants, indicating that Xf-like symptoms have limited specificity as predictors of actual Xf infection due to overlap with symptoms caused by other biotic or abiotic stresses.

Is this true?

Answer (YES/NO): NO